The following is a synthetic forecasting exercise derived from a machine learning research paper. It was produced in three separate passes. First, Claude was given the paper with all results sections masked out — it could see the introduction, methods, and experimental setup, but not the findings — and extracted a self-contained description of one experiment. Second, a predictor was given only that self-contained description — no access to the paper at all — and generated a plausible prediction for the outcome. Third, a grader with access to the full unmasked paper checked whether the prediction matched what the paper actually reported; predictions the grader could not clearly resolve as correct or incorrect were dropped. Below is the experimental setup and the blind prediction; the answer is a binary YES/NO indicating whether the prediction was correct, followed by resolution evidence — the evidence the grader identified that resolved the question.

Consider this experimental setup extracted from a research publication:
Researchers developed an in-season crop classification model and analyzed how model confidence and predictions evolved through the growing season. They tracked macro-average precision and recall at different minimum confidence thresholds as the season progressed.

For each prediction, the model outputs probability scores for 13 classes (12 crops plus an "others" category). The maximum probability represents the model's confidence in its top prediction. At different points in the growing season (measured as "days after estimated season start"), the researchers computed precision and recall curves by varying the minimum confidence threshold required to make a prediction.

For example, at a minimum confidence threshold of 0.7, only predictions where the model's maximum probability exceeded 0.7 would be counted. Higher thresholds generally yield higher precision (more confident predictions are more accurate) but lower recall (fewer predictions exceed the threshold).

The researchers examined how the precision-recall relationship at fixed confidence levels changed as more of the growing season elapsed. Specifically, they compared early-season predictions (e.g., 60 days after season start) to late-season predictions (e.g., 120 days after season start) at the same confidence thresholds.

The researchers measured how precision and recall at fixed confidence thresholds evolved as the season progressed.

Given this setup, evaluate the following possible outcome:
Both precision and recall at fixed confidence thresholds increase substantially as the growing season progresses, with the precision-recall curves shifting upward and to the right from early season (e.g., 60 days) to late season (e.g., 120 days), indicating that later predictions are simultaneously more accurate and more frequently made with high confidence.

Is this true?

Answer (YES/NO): NO